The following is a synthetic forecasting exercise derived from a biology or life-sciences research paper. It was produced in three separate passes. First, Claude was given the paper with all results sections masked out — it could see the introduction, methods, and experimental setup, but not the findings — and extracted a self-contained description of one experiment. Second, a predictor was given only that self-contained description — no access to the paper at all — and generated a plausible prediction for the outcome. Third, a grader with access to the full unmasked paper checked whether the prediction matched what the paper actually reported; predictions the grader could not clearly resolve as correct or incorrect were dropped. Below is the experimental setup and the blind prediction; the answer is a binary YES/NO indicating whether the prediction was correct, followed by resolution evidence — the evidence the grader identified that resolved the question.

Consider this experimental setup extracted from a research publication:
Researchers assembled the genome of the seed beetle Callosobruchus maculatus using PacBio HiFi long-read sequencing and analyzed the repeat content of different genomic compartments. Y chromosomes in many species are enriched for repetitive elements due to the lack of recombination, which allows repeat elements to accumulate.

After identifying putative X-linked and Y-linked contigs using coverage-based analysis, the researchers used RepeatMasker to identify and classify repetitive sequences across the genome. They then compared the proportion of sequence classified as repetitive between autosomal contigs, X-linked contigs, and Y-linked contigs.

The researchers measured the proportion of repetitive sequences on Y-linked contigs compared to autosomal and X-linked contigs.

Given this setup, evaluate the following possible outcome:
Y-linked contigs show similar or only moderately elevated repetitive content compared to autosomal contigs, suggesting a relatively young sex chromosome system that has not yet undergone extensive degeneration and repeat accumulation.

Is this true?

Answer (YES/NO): NO